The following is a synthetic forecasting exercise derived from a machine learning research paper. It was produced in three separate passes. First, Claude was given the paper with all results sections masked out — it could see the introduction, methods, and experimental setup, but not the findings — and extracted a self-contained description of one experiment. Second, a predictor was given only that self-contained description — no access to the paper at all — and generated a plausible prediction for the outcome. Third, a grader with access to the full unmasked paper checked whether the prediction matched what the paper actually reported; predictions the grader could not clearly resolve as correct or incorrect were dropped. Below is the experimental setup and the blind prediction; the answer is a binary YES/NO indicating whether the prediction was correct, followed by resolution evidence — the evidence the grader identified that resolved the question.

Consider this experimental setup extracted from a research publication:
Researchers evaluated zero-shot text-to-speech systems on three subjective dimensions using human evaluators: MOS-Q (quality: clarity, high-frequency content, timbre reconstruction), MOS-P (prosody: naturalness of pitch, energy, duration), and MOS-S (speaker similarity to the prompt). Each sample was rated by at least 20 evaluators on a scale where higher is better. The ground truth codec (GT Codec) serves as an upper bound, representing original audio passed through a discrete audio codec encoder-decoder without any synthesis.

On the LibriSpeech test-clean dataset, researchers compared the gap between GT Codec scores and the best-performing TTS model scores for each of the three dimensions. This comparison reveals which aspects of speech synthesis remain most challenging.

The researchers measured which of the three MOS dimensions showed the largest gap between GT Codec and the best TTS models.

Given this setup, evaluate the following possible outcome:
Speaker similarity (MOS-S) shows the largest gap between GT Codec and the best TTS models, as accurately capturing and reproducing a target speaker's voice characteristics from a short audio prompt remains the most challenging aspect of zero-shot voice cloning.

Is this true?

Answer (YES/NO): YES